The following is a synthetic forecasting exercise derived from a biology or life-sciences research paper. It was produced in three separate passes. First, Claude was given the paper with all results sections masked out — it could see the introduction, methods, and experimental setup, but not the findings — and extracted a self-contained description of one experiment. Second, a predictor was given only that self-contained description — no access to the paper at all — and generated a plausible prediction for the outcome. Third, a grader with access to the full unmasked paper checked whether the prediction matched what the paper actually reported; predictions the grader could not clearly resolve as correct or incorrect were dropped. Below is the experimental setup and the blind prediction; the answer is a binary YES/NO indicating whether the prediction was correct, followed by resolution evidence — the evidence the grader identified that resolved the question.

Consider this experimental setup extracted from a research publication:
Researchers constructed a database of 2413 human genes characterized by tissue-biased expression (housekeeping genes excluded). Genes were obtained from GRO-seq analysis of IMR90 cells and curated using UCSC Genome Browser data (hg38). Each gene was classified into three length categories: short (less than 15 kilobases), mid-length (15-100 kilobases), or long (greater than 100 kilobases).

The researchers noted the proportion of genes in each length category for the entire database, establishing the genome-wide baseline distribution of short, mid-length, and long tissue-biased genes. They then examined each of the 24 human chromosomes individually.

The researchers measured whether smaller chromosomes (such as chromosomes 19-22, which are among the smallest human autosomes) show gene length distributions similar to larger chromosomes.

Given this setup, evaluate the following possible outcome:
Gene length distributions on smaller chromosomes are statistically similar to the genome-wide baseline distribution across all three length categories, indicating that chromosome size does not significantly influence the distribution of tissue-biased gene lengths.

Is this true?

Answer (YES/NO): NO